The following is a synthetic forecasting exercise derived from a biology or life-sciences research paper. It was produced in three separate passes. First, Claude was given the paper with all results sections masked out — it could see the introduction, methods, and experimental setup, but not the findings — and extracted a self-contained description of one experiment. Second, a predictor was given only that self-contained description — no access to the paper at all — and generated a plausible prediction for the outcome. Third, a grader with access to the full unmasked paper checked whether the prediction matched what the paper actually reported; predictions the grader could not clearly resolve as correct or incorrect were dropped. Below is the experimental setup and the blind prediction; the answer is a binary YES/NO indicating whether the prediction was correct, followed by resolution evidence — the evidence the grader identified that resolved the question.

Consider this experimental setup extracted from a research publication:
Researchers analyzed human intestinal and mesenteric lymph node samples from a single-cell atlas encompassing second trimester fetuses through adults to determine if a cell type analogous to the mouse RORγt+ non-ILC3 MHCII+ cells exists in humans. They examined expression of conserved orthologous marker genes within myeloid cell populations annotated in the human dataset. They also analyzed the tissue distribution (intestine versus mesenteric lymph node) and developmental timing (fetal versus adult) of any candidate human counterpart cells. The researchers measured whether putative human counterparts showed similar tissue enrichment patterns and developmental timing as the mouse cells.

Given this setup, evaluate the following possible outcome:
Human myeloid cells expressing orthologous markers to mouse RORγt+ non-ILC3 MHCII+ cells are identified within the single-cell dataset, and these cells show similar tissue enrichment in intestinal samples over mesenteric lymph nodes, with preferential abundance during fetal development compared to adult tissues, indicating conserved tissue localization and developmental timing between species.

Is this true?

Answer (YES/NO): NO